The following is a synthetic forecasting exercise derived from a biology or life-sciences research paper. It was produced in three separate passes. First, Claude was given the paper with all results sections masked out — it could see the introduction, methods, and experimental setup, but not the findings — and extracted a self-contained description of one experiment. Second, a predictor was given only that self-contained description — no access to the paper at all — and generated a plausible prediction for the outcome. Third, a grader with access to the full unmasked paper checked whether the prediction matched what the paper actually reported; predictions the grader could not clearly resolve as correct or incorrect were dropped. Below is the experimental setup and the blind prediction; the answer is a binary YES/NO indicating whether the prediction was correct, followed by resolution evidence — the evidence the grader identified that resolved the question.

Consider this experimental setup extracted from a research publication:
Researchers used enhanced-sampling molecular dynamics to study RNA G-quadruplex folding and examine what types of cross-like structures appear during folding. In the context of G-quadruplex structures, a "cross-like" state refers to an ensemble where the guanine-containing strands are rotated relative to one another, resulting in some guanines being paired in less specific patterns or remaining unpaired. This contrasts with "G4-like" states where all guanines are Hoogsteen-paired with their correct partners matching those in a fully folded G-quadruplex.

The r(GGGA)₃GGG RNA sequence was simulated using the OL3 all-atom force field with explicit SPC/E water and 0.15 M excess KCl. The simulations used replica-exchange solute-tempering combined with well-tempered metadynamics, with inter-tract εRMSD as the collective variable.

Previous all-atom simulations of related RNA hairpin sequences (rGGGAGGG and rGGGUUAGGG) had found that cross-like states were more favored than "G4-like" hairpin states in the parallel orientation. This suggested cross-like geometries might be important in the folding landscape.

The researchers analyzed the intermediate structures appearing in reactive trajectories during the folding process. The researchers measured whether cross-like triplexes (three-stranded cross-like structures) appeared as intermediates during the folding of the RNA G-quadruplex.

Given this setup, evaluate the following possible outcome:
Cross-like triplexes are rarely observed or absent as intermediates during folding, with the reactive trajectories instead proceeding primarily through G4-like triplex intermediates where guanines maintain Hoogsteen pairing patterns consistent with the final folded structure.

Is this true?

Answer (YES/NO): NO